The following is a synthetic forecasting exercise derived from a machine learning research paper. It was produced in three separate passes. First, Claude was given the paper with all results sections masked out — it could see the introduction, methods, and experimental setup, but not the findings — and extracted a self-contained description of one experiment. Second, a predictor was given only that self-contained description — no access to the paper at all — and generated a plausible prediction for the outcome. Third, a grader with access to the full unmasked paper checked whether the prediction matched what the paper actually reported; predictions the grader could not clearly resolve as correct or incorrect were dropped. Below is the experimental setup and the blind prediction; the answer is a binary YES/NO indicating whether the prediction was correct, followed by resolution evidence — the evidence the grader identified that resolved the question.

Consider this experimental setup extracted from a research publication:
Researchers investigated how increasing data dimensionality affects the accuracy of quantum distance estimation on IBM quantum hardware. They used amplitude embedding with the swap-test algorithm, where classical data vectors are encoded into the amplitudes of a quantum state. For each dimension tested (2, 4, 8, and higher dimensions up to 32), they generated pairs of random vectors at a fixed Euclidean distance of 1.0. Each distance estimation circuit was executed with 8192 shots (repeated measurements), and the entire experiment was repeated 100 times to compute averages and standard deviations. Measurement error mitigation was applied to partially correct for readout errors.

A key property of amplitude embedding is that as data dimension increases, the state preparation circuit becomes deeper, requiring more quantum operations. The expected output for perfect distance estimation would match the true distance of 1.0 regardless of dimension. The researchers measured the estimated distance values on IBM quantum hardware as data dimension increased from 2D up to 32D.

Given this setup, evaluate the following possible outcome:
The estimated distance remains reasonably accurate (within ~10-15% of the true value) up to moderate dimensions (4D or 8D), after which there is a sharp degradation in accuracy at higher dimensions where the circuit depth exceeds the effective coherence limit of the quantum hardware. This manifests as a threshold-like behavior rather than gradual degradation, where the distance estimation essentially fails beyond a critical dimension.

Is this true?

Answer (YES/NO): NO